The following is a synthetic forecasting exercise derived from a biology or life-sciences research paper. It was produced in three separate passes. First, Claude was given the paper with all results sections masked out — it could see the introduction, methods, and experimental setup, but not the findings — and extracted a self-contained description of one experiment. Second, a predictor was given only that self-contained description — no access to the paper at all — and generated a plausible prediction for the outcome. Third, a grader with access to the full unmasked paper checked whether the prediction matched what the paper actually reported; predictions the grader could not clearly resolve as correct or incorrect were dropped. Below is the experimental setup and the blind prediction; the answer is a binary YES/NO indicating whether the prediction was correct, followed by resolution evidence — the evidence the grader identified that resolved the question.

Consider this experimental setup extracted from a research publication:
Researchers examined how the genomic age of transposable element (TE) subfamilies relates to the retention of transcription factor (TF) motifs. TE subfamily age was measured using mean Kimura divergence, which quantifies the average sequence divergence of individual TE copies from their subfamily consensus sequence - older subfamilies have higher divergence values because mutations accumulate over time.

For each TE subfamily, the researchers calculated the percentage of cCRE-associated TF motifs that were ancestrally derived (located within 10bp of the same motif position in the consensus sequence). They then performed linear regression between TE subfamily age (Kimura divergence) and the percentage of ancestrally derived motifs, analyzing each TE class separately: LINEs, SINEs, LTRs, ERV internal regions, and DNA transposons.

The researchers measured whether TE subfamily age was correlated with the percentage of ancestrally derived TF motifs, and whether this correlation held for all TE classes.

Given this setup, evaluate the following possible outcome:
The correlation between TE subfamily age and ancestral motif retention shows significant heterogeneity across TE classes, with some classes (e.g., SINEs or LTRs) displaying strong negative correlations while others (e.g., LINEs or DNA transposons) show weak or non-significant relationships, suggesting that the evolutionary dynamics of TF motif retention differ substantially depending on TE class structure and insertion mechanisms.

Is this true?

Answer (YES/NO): NO